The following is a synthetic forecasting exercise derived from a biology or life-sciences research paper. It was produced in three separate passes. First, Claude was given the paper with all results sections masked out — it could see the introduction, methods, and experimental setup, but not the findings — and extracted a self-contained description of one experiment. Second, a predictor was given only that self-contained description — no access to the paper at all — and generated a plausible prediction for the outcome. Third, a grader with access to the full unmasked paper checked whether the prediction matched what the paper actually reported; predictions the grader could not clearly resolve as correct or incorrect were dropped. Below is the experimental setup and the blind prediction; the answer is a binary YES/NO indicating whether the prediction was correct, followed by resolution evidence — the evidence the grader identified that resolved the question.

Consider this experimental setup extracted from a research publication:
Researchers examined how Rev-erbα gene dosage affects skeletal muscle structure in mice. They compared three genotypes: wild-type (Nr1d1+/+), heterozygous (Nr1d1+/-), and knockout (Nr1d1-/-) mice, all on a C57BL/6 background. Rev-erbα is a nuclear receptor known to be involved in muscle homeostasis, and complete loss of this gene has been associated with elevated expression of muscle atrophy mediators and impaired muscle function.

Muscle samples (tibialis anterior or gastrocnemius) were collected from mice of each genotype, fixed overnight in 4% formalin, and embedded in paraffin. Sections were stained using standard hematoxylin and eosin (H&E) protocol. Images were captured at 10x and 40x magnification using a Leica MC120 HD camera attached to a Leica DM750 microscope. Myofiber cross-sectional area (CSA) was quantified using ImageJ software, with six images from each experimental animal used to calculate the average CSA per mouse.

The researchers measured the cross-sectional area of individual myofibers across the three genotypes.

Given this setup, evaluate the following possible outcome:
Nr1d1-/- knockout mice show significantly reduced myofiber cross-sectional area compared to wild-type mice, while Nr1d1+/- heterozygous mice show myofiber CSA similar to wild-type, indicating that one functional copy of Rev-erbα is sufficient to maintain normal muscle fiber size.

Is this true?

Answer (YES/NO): NO